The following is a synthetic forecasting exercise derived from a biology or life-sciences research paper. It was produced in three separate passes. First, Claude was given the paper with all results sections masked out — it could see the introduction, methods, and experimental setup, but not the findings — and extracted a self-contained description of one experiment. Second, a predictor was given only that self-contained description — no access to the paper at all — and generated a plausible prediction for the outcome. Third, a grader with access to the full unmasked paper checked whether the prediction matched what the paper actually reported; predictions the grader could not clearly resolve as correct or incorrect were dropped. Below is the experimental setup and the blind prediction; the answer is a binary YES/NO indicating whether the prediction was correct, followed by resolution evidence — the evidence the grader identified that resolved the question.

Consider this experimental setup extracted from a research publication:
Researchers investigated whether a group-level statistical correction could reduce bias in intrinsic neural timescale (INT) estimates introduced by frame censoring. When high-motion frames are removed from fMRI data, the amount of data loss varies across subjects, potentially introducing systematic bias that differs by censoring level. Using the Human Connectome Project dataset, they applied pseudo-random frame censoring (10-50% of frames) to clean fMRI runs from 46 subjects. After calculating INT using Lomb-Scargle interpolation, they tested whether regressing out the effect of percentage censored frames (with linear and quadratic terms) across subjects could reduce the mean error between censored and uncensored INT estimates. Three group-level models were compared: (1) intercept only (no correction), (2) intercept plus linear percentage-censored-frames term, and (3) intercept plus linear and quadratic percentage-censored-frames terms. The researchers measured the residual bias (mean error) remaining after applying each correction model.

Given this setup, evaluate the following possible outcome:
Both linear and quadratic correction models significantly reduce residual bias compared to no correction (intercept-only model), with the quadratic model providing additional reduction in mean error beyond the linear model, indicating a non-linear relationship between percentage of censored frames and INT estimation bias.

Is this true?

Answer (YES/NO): NO